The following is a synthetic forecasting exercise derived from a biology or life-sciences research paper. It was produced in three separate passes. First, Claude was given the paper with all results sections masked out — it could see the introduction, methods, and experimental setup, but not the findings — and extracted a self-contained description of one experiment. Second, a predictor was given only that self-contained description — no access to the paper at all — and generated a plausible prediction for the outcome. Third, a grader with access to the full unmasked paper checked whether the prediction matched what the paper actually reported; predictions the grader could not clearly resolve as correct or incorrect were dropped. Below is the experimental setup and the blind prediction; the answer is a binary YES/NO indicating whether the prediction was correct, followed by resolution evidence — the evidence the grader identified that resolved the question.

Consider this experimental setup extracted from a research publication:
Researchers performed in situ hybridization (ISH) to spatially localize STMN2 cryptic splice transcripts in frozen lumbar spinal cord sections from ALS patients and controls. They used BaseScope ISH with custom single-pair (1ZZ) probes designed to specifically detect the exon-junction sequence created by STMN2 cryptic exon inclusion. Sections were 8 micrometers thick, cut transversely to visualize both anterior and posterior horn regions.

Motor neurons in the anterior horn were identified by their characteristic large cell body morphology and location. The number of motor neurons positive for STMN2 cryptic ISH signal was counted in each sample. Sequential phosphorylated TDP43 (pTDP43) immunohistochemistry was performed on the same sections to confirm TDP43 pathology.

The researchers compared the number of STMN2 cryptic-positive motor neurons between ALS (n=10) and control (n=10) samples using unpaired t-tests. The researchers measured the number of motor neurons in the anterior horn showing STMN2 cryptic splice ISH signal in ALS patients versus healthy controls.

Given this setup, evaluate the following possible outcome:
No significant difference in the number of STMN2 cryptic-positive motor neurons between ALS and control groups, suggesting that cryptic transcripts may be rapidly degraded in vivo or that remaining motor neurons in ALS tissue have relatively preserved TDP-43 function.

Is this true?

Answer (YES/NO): NO